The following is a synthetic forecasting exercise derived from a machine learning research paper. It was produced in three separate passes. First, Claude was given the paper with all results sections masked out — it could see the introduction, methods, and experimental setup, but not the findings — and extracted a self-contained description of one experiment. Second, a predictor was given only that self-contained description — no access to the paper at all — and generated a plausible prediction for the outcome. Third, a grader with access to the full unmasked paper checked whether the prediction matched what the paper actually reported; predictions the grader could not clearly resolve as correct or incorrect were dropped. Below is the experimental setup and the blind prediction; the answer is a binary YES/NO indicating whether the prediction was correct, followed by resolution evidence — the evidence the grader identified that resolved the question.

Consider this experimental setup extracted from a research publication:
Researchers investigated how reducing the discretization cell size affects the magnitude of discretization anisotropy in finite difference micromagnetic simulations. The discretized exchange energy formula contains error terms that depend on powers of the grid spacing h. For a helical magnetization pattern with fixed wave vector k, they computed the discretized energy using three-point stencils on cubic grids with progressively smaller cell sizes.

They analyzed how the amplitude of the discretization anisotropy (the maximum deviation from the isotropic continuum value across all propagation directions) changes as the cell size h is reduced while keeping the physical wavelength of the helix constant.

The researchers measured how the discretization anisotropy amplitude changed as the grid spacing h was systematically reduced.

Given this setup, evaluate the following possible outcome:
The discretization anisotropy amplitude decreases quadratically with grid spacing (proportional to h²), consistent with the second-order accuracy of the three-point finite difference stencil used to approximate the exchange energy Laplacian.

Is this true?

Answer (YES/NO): YES